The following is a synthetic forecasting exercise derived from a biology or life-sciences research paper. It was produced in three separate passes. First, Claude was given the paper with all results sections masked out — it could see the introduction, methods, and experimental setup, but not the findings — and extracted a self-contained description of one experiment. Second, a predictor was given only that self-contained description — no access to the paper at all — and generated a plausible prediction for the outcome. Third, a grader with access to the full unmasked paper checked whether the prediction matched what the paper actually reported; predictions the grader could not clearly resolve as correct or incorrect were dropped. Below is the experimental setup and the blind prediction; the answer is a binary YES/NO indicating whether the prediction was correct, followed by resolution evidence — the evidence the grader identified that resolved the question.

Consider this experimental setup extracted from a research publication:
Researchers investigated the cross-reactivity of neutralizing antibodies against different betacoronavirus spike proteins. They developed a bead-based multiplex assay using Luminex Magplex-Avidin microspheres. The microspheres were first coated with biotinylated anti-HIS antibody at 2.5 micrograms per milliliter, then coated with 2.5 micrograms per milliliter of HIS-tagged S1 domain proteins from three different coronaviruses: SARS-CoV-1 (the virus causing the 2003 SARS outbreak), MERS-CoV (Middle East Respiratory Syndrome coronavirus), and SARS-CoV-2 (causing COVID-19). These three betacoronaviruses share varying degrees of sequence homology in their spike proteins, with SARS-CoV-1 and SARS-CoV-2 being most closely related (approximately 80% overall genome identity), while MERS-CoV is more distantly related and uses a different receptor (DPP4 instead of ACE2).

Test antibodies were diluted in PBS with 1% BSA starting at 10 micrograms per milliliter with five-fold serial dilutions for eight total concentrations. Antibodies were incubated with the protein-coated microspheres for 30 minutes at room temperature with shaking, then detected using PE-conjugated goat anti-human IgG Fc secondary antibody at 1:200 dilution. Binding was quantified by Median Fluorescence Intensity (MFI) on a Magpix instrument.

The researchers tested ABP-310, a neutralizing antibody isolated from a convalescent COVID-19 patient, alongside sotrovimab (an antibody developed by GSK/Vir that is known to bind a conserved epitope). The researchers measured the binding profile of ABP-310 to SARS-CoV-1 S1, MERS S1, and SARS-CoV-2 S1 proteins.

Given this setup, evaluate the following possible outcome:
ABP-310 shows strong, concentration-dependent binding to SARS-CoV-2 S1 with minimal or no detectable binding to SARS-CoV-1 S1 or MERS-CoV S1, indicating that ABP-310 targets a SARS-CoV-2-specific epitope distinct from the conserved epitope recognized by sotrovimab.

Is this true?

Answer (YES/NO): NO